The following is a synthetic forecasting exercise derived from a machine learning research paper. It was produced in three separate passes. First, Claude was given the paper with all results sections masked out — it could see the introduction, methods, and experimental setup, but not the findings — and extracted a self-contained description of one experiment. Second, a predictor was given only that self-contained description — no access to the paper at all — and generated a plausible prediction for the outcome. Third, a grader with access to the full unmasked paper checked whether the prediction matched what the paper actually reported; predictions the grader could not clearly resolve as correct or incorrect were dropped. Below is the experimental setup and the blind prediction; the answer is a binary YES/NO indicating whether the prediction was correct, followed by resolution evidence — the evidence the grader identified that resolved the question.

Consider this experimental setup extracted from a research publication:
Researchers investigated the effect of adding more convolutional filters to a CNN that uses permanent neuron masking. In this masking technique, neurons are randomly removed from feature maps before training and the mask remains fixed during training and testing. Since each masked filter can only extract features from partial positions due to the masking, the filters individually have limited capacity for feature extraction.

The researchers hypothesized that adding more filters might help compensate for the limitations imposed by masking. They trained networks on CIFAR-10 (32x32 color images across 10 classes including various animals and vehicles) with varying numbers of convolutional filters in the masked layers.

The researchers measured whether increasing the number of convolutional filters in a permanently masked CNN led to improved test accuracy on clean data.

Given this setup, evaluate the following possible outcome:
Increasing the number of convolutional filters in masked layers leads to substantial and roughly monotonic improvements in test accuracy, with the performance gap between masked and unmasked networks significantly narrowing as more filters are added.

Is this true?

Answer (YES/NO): NO